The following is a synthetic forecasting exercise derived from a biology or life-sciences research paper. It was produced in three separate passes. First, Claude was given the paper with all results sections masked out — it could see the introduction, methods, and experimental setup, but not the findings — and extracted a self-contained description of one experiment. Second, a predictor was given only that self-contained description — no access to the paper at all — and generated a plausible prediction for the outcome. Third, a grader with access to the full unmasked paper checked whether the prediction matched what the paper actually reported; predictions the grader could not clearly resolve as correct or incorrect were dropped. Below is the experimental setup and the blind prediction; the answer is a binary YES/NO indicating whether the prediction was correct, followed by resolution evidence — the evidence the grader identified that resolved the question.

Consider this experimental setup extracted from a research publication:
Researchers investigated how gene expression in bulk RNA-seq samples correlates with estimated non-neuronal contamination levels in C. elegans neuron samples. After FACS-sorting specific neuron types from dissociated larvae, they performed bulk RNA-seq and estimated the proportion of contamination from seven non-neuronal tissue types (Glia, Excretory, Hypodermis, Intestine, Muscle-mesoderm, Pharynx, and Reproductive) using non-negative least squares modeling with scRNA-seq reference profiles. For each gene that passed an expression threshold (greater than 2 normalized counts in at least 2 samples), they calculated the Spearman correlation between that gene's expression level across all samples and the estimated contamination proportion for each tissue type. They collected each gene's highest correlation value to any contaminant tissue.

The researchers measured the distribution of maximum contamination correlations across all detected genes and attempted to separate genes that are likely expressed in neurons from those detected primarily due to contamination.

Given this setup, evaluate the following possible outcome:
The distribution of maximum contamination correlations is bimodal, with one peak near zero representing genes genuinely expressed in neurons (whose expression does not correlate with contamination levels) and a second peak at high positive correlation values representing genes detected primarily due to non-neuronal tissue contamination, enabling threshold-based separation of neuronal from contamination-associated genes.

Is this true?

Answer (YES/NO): YES